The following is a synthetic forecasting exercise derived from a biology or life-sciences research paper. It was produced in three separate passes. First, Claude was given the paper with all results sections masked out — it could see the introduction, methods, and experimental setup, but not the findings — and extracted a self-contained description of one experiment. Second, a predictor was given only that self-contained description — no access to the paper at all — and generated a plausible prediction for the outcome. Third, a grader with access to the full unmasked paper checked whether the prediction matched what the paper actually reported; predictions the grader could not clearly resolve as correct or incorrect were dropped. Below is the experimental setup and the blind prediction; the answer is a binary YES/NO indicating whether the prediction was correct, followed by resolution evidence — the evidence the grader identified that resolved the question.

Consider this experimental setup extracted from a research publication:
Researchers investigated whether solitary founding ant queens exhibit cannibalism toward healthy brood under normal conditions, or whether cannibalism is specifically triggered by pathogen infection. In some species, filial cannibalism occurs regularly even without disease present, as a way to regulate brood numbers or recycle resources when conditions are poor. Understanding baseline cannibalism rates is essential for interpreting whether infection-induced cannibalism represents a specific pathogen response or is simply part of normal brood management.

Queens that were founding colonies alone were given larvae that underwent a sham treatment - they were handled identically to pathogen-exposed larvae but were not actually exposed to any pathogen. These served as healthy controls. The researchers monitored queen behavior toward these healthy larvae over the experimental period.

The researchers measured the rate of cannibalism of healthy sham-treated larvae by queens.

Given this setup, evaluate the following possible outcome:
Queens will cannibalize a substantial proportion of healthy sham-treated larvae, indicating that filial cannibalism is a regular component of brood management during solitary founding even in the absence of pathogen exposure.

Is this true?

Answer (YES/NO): NO